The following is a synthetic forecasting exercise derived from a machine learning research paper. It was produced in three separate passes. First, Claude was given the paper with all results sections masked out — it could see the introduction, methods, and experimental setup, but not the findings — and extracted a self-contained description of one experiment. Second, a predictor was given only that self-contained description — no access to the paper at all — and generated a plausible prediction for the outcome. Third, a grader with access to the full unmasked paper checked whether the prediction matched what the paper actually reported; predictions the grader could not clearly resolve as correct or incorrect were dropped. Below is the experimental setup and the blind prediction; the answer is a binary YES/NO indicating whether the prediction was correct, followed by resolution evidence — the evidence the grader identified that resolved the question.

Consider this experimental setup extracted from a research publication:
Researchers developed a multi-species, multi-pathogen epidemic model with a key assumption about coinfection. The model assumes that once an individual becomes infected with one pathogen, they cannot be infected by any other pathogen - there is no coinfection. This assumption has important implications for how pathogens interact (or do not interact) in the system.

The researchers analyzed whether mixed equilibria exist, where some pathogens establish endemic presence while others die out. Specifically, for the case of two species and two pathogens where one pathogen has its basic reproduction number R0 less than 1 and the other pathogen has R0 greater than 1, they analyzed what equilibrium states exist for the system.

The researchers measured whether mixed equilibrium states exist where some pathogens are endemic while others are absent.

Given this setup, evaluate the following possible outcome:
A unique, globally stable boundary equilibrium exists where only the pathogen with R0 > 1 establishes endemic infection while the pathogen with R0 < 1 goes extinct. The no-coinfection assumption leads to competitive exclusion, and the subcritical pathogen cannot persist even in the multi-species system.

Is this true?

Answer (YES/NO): NO